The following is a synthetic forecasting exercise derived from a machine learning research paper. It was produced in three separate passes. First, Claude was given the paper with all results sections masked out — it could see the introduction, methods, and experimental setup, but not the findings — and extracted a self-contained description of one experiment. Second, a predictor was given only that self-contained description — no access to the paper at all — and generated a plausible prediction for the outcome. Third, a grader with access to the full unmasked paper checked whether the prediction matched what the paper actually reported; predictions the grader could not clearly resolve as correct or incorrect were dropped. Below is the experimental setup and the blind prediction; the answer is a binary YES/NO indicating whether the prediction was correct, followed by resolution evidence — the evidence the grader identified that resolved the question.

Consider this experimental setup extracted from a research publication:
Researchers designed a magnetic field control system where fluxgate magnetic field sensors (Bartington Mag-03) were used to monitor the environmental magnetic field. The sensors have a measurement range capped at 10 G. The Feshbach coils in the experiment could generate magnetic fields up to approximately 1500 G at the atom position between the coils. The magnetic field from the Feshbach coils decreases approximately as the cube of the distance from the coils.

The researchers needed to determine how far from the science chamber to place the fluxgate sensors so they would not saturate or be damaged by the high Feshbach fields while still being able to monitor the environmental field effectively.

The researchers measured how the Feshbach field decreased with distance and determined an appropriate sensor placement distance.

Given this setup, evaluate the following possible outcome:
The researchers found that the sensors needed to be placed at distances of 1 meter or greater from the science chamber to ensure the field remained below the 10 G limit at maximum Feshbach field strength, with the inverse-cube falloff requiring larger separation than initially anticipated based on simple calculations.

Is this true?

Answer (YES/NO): NO